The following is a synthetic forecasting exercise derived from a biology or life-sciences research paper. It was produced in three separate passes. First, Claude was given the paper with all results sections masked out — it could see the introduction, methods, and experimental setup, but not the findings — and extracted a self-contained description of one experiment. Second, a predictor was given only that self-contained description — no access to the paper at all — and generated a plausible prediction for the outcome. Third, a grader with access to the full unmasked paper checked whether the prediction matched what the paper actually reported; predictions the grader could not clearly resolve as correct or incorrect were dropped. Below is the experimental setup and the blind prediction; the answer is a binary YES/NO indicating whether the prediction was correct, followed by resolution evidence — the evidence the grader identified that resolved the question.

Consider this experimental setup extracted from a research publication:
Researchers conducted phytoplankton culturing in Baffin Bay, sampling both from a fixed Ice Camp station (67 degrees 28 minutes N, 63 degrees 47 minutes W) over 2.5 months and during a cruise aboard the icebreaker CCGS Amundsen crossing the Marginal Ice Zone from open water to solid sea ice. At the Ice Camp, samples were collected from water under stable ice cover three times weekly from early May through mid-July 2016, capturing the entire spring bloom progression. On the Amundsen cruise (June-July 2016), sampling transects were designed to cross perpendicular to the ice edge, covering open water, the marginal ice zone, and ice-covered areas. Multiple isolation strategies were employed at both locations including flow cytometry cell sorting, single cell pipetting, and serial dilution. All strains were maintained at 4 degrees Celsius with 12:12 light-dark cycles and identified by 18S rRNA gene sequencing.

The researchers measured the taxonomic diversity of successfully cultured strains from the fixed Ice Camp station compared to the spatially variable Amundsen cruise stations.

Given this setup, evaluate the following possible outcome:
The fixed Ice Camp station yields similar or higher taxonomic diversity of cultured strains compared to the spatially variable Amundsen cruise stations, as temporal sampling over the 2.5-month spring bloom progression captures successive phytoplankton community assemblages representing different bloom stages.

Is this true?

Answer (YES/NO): YES